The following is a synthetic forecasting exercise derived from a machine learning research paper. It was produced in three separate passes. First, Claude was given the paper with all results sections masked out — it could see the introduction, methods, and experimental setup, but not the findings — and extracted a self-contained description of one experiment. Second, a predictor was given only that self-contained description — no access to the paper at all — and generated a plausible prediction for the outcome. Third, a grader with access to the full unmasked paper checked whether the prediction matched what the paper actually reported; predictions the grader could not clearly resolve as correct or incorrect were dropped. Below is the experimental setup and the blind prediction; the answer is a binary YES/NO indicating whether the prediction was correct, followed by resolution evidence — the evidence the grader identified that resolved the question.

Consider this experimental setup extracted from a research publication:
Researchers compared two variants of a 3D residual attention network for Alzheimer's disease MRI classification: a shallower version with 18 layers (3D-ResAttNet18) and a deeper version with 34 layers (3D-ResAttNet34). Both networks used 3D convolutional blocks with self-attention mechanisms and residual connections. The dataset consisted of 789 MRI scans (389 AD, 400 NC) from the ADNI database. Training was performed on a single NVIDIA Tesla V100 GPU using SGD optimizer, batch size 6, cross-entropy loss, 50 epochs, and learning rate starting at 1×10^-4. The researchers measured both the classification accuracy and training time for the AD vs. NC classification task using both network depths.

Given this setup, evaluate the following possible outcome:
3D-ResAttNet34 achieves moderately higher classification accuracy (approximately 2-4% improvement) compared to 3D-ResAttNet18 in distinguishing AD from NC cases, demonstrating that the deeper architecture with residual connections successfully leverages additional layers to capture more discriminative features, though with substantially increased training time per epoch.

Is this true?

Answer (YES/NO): NO